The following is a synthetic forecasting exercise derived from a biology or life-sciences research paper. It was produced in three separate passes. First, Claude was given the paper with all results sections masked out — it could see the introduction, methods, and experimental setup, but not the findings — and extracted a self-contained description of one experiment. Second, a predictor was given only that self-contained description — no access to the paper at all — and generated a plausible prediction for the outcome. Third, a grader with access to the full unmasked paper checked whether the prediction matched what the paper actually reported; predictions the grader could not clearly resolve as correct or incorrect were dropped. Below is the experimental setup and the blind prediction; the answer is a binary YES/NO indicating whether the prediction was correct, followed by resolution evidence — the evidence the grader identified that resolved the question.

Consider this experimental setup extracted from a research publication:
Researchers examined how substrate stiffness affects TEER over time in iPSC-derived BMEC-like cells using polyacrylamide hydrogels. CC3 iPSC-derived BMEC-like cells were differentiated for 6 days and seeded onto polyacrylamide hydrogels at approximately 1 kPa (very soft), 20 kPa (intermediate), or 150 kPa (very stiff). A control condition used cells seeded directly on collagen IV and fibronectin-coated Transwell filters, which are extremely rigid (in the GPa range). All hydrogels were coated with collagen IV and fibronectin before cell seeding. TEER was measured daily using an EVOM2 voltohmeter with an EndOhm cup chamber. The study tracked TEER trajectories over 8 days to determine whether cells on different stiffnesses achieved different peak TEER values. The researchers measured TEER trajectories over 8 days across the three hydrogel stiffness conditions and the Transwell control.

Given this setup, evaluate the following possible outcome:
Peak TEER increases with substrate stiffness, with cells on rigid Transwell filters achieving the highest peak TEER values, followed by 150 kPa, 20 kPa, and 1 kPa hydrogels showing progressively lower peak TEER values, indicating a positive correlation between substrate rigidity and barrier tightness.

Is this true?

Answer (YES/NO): NO